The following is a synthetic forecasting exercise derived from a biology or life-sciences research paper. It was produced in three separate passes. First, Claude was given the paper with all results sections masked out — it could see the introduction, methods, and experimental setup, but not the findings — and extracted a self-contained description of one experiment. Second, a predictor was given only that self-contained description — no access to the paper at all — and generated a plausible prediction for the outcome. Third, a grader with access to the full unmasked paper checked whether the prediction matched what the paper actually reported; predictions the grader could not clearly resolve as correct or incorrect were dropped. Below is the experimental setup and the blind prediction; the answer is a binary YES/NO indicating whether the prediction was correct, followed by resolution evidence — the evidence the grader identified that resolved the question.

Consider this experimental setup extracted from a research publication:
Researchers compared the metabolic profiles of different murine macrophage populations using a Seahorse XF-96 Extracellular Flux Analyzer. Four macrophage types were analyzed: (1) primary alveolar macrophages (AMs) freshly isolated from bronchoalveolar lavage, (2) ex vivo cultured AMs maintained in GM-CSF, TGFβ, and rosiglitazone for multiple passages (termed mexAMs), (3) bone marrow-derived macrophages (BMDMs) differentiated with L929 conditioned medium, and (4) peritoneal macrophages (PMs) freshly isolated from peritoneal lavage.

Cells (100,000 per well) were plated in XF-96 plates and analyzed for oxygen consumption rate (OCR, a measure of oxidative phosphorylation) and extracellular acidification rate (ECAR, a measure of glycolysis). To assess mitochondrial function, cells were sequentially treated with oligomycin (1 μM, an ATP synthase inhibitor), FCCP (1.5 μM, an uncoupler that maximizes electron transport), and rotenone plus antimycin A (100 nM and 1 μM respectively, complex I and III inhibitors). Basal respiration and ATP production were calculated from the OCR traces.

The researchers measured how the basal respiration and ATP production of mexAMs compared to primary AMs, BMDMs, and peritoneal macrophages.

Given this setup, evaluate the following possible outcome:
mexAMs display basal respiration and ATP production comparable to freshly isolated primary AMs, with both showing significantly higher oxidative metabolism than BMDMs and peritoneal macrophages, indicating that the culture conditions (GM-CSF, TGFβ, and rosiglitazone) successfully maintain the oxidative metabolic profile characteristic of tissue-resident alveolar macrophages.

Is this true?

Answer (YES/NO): NO